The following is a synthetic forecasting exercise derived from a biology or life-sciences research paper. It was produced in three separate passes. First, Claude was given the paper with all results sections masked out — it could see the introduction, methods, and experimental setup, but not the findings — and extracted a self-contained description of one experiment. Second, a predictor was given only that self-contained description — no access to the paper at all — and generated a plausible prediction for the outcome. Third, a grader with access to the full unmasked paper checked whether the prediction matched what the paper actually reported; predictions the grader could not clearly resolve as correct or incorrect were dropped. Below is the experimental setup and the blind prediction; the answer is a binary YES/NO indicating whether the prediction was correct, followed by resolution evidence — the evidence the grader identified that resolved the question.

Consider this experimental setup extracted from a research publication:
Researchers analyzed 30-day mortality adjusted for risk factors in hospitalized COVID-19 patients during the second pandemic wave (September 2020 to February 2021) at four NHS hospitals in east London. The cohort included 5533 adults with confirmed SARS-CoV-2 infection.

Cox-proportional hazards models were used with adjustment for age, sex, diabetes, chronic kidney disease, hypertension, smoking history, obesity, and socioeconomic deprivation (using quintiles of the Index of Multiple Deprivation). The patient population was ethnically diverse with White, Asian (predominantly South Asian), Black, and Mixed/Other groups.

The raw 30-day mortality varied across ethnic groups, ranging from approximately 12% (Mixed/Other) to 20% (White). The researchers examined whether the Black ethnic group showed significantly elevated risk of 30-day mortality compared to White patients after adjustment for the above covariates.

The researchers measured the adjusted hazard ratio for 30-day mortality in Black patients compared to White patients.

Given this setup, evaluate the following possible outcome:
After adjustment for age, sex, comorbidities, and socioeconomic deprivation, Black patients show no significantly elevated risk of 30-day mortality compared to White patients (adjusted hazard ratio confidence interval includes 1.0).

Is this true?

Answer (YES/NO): YES